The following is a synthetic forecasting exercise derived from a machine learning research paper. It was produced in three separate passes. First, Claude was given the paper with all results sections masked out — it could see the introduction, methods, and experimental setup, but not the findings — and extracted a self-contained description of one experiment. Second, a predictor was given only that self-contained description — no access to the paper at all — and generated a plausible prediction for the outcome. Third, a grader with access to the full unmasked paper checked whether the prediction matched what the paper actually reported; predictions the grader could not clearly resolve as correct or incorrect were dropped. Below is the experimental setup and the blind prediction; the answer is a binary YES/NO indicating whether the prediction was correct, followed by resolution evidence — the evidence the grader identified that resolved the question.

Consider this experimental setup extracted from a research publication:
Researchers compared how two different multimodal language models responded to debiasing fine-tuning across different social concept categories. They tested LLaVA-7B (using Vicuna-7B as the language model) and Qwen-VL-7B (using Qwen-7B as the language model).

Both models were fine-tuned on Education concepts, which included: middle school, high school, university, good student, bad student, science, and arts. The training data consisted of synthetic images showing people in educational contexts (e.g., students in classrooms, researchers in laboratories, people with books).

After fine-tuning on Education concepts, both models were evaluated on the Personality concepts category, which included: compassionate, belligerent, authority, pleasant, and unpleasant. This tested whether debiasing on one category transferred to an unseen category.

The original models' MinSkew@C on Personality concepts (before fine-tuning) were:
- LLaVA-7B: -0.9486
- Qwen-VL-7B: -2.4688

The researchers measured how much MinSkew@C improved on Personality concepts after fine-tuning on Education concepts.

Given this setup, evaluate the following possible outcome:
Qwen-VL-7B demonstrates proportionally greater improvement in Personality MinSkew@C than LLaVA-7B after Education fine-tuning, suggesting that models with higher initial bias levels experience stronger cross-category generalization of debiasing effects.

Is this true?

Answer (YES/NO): YES